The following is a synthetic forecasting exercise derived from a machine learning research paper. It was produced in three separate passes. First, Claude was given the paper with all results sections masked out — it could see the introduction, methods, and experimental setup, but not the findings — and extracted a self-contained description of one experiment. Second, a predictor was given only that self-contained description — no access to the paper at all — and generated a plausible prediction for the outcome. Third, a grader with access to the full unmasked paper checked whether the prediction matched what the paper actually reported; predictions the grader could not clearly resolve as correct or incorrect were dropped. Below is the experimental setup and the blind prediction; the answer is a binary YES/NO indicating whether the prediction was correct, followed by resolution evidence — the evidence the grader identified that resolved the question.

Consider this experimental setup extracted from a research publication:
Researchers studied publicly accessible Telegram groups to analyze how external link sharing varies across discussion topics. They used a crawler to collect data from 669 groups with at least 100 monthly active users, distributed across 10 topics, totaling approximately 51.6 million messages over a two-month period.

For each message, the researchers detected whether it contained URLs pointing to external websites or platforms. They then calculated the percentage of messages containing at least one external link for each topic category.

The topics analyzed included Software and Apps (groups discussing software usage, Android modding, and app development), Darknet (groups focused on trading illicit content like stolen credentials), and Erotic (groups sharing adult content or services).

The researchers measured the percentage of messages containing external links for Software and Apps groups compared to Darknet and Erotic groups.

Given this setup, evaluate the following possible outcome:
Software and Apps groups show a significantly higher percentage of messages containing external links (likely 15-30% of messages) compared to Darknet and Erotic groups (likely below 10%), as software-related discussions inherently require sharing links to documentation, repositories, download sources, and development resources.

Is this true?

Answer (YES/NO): NO